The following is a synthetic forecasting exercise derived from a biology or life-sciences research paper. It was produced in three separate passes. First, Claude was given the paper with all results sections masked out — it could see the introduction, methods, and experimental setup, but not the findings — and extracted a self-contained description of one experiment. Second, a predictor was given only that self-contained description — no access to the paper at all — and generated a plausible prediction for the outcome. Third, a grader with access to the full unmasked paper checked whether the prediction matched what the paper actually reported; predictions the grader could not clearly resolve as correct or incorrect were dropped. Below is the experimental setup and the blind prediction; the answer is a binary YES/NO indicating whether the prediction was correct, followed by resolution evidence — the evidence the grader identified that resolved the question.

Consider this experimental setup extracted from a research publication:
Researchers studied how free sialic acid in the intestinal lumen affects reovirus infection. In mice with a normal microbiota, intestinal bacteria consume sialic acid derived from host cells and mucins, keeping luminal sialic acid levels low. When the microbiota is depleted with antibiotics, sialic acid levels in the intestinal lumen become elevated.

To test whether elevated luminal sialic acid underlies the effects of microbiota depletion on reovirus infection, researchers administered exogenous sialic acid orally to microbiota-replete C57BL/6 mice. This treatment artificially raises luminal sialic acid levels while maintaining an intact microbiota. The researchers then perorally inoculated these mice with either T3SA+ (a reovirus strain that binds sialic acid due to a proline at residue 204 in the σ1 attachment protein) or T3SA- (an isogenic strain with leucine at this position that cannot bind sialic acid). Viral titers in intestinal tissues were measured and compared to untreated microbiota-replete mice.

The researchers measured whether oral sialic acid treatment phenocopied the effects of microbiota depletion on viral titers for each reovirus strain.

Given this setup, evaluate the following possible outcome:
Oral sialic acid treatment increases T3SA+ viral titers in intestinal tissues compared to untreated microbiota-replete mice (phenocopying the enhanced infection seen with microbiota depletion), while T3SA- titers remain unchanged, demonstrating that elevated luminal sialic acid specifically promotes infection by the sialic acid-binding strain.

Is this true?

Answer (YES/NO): NO